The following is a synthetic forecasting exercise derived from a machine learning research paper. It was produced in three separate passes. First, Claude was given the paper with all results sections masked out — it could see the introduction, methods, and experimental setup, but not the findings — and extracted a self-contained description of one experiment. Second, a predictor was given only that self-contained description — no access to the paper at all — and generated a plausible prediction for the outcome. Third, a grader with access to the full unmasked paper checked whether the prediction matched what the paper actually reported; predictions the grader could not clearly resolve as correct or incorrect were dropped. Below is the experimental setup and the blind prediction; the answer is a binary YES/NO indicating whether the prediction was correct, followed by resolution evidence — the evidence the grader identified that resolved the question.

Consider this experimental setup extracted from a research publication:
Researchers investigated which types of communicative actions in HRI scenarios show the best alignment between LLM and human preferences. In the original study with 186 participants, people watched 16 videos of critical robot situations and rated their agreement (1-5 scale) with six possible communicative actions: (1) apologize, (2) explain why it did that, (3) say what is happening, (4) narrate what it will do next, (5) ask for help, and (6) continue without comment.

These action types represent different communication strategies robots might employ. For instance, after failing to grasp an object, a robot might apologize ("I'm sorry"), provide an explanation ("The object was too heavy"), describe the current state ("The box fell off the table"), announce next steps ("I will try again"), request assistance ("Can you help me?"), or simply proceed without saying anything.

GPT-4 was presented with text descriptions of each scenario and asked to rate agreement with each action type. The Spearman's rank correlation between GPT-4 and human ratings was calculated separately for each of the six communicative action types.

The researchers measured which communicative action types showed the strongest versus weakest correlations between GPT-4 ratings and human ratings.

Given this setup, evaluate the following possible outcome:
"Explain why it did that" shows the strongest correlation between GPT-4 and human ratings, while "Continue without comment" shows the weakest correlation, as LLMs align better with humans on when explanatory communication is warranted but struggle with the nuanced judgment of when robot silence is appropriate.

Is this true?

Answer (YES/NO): NO